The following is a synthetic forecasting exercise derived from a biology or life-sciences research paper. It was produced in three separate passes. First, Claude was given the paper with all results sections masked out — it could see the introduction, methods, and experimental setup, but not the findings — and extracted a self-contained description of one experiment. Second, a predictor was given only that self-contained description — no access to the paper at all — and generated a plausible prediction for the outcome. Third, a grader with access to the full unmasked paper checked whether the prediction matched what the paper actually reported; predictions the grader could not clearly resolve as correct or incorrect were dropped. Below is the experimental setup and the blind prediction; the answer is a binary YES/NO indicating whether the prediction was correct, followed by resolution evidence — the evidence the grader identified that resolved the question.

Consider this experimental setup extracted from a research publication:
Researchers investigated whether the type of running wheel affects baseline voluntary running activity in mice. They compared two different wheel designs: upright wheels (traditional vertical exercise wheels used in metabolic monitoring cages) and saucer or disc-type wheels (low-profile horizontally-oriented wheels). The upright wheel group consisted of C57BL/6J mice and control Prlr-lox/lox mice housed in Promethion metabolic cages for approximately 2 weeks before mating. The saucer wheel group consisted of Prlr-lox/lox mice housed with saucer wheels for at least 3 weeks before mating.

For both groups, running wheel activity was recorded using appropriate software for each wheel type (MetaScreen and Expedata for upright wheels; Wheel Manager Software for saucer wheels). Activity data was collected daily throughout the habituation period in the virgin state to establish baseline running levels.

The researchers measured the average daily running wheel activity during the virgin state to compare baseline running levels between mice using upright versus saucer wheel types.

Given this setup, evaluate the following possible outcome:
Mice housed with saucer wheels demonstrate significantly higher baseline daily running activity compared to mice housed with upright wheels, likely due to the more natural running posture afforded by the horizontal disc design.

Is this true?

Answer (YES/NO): NO